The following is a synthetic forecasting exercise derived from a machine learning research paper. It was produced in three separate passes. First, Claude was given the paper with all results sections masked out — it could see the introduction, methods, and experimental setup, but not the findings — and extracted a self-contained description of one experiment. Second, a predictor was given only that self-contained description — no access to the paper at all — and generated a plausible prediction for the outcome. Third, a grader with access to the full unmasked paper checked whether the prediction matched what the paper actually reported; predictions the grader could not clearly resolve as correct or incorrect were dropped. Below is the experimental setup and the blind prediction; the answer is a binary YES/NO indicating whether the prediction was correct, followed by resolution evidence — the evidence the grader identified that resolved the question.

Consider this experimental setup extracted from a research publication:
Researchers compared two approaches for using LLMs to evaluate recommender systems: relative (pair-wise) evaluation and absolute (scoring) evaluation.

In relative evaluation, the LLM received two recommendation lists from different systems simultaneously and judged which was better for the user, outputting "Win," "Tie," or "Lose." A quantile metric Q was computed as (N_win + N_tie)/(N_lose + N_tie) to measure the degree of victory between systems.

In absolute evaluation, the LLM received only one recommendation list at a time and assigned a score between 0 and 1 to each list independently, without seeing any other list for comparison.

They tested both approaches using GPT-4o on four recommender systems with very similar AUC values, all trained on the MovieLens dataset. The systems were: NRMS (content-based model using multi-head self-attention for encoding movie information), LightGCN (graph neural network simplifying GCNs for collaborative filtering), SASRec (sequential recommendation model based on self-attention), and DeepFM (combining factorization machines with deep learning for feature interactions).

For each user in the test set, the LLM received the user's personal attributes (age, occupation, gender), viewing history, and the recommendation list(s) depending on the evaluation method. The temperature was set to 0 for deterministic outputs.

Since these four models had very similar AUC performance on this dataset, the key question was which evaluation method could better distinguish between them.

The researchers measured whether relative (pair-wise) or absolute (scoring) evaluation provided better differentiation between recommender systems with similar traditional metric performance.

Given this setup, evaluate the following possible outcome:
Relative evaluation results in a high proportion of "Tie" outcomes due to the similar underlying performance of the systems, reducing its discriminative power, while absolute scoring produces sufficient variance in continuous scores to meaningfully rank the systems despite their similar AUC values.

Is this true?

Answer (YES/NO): NO